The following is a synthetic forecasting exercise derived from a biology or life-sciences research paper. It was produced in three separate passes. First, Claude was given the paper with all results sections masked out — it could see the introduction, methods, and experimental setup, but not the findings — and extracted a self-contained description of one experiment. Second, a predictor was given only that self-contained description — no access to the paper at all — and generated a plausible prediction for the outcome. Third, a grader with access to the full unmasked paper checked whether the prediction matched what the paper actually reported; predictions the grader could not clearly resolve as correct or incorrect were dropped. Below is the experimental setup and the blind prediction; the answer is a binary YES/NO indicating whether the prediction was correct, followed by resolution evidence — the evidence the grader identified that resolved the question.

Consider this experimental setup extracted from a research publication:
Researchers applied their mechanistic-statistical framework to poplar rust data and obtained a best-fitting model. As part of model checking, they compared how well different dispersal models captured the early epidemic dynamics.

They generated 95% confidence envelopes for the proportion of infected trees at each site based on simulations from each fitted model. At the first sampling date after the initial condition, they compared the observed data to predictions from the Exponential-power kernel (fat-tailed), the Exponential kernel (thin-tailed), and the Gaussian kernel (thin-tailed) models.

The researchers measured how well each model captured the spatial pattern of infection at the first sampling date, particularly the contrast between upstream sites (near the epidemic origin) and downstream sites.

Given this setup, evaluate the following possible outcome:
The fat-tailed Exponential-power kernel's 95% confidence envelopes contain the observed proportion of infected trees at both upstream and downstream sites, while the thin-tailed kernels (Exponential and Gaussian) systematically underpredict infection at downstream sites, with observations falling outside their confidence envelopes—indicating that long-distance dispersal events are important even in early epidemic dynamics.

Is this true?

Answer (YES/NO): NO